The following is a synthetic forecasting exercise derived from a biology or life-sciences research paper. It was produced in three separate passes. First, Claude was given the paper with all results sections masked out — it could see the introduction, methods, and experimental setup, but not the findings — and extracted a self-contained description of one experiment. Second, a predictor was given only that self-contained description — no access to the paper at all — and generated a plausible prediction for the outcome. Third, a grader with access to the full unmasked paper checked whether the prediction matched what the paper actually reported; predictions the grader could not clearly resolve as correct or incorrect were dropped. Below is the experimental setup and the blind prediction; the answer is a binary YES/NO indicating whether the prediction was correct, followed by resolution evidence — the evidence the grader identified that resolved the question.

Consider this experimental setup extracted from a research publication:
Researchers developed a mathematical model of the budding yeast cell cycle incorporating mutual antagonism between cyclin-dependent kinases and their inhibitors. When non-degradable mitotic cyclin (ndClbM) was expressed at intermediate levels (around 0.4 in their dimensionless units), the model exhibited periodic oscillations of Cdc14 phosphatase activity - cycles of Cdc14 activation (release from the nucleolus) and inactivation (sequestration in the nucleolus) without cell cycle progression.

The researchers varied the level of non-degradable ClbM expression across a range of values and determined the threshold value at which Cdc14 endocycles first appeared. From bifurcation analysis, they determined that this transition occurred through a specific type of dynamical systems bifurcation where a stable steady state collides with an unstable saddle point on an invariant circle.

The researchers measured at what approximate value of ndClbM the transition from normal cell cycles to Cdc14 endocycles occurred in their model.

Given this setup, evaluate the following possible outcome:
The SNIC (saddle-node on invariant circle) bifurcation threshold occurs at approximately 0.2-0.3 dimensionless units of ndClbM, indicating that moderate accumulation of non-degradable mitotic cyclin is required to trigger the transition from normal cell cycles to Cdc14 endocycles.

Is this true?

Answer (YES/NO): NO